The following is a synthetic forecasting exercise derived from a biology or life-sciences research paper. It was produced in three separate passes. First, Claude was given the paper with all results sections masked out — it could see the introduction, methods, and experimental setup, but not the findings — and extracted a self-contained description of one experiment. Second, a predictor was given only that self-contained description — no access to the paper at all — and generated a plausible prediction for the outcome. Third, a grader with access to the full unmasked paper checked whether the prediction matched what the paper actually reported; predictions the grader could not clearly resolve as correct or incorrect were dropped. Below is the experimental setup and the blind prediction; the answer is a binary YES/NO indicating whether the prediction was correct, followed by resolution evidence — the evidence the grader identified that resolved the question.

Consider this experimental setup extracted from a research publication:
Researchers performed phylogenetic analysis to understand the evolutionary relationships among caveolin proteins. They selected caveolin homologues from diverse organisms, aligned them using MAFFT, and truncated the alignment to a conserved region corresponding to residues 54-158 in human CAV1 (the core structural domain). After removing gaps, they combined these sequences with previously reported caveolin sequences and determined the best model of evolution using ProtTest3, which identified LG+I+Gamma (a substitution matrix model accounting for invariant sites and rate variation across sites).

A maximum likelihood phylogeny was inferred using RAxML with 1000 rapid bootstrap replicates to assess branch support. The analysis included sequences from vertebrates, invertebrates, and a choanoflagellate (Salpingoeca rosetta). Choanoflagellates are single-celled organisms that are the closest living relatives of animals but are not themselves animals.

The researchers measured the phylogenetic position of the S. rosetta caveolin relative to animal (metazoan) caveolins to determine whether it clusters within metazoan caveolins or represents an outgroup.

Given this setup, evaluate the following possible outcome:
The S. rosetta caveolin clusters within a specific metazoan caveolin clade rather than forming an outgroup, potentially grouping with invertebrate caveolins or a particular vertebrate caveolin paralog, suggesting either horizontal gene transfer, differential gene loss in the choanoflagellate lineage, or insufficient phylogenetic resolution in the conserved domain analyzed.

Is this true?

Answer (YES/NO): NO